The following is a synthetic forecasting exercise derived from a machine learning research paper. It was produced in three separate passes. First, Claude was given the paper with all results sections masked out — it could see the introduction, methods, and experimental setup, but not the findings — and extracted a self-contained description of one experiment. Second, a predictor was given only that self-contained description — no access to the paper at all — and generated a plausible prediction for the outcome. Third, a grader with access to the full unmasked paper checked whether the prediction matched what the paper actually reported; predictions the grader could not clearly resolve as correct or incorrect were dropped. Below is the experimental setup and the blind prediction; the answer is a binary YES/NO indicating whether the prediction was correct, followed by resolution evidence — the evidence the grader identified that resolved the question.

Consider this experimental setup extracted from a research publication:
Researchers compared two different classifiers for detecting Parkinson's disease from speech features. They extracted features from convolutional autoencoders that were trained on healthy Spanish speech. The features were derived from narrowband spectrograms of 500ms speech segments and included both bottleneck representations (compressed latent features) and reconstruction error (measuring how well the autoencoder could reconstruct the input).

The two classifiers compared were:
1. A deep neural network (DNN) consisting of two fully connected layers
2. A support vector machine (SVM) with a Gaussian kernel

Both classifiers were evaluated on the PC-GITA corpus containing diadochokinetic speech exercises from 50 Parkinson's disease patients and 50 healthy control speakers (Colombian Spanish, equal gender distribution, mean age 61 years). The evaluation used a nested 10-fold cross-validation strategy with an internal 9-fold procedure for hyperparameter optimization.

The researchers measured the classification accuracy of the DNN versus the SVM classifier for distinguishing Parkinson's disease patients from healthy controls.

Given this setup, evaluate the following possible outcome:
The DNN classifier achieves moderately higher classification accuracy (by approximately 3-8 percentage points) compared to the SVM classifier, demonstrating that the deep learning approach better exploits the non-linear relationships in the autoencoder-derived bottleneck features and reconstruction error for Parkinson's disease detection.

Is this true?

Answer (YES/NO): NO